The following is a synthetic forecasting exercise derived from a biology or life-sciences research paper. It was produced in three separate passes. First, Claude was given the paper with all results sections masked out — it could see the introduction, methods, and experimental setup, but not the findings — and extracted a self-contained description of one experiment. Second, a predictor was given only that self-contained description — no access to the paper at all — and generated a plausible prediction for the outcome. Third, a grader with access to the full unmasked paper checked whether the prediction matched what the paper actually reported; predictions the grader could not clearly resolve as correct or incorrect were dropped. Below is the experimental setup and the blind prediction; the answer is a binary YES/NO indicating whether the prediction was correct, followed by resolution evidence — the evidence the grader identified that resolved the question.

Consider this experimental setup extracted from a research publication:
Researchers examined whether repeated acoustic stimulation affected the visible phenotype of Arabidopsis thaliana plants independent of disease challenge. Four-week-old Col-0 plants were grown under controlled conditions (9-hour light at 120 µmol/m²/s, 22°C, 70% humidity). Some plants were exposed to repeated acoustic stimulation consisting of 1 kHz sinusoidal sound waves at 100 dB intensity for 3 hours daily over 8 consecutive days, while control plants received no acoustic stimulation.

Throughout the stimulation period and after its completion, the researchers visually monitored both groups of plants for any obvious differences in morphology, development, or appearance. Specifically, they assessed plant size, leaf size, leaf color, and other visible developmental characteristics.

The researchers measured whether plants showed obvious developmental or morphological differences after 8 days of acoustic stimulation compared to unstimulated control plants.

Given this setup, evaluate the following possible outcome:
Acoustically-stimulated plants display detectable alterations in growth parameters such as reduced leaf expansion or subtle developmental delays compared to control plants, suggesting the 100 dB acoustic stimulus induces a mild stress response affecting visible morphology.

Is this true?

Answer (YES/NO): NO